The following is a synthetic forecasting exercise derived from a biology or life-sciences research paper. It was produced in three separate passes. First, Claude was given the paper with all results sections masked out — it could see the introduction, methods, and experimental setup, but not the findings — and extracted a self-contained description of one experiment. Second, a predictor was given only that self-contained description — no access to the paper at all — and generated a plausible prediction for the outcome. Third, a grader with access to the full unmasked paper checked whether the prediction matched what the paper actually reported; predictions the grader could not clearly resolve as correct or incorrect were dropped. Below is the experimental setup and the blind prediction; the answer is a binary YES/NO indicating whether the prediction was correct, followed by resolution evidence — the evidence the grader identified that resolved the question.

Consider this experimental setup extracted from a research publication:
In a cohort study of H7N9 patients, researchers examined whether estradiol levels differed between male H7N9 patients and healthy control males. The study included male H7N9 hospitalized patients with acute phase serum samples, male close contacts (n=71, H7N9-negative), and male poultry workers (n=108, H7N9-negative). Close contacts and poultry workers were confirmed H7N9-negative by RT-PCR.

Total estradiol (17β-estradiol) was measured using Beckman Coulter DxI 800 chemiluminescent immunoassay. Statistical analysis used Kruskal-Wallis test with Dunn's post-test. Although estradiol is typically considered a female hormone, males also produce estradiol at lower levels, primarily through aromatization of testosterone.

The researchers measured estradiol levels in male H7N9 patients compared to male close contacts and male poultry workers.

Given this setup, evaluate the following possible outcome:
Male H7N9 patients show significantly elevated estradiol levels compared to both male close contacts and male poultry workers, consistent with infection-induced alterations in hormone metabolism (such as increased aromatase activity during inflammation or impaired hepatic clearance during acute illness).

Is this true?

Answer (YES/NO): NO